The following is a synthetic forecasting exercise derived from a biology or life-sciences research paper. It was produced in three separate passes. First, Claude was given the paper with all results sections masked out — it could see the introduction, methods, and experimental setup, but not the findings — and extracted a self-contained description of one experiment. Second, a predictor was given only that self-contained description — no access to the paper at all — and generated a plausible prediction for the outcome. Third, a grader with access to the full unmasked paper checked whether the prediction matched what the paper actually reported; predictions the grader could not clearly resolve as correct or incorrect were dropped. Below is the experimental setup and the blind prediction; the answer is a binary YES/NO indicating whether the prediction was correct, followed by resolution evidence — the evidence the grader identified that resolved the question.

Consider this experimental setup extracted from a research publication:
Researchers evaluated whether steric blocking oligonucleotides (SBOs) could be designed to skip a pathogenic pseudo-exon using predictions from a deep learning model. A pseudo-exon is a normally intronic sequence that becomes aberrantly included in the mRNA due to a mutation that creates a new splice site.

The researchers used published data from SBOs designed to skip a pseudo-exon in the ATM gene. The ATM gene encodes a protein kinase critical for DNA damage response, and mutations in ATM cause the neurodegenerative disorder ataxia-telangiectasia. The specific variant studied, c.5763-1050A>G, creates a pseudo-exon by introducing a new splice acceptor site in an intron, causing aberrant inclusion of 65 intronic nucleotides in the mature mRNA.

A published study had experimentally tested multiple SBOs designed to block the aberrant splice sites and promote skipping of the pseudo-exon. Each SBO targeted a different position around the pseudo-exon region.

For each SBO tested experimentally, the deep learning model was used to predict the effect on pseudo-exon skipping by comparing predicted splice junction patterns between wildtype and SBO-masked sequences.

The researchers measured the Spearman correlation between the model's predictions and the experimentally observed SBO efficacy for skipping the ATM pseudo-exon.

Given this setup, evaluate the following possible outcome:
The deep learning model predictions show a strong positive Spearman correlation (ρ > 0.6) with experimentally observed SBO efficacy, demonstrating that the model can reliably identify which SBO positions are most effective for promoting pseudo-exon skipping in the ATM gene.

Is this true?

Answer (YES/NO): YES